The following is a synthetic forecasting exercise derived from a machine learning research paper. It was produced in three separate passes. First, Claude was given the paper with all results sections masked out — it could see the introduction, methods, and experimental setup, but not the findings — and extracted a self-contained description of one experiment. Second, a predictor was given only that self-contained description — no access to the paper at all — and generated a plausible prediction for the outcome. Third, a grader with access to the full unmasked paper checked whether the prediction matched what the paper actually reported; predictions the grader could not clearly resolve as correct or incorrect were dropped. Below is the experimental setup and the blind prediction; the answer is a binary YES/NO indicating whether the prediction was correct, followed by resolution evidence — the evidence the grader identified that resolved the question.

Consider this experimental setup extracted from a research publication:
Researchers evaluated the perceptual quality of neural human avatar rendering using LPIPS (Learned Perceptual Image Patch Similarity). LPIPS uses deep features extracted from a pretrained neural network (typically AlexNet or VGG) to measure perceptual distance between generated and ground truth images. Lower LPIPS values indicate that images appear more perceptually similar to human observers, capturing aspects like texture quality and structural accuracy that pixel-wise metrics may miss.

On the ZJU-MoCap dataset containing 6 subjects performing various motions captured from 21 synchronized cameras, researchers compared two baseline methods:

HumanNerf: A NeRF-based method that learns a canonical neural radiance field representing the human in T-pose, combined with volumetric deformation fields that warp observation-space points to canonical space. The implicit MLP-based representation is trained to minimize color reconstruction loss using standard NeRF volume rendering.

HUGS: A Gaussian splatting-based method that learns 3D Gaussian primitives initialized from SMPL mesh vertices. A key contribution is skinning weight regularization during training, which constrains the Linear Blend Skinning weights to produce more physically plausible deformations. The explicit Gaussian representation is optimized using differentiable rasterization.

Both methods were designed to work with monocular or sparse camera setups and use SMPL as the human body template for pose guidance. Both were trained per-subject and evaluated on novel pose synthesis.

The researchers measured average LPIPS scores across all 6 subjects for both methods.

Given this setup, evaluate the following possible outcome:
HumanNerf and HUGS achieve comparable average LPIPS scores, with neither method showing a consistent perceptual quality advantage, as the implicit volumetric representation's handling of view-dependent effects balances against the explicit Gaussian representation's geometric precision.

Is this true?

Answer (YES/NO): NO